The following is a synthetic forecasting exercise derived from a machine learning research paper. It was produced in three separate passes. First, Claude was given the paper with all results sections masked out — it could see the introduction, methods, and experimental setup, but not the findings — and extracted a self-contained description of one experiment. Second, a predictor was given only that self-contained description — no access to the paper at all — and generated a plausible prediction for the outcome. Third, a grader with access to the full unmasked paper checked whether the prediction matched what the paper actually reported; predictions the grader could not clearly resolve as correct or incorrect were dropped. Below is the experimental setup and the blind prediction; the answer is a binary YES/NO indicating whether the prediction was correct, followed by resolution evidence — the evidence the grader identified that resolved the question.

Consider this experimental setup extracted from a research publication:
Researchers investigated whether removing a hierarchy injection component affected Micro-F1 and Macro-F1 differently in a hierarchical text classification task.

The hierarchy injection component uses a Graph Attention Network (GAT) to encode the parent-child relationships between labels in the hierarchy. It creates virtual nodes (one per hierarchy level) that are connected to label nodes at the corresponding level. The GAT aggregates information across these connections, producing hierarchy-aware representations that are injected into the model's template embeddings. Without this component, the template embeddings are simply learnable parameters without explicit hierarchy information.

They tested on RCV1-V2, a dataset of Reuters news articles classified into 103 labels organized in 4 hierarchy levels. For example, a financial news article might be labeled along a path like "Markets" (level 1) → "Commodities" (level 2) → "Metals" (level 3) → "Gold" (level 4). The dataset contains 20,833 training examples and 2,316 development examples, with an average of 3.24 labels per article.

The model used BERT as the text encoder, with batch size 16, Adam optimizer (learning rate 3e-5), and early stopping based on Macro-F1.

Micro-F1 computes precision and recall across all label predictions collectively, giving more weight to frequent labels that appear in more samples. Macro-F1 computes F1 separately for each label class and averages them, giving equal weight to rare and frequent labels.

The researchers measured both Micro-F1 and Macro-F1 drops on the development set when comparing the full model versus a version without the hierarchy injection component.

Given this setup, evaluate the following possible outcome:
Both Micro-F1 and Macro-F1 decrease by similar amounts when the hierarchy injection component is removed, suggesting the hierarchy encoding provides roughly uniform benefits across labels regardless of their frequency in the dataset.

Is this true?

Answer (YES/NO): NO